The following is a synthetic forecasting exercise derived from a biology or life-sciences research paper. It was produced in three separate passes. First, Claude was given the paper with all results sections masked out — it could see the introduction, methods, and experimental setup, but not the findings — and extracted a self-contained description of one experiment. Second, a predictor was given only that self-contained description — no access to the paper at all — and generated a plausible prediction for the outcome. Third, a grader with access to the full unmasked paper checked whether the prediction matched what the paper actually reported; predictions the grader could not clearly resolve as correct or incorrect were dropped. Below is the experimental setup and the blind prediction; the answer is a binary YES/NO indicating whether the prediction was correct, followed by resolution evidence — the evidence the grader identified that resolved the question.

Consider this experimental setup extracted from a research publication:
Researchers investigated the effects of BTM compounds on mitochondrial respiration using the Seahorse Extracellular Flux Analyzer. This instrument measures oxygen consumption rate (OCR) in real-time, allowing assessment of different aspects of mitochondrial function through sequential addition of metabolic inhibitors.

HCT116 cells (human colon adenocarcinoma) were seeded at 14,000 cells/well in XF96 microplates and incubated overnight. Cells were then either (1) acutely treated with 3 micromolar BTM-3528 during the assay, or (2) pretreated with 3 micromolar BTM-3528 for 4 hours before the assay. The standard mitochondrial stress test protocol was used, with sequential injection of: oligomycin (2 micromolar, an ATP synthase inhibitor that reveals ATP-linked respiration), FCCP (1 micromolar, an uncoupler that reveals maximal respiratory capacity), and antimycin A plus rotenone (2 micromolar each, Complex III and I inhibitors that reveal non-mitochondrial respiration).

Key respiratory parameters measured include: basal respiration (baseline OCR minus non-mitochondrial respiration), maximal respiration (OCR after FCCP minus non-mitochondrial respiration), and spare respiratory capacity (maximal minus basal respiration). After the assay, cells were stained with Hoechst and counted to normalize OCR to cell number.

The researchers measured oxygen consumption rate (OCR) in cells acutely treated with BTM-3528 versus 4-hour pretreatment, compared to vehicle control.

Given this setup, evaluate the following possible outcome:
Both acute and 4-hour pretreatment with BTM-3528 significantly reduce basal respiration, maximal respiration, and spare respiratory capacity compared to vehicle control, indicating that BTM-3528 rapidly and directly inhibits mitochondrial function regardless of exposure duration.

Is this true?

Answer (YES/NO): NO